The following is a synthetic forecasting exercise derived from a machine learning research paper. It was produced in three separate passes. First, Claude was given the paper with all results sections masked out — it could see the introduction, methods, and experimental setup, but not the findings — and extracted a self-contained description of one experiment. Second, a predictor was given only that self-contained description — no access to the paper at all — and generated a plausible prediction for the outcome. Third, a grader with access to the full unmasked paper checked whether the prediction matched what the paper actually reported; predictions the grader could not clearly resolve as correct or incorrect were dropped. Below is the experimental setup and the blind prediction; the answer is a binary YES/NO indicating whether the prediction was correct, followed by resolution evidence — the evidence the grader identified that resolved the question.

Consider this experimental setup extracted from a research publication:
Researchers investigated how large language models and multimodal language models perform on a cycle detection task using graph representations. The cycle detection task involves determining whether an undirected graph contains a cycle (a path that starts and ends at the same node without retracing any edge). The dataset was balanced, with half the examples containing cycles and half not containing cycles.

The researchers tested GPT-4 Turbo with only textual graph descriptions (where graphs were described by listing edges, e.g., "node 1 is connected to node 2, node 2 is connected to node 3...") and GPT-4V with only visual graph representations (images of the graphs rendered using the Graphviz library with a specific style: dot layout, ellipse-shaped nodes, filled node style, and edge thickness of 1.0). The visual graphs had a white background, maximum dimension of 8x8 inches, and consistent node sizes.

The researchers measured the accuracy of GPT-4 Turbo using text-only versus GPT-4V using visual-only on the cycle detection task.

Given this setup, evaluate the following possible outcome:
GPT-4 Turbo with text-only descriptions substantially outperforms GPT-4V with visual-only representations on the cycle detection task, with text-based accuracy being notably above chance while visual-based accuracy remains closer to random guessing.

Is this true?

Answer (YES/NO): NO